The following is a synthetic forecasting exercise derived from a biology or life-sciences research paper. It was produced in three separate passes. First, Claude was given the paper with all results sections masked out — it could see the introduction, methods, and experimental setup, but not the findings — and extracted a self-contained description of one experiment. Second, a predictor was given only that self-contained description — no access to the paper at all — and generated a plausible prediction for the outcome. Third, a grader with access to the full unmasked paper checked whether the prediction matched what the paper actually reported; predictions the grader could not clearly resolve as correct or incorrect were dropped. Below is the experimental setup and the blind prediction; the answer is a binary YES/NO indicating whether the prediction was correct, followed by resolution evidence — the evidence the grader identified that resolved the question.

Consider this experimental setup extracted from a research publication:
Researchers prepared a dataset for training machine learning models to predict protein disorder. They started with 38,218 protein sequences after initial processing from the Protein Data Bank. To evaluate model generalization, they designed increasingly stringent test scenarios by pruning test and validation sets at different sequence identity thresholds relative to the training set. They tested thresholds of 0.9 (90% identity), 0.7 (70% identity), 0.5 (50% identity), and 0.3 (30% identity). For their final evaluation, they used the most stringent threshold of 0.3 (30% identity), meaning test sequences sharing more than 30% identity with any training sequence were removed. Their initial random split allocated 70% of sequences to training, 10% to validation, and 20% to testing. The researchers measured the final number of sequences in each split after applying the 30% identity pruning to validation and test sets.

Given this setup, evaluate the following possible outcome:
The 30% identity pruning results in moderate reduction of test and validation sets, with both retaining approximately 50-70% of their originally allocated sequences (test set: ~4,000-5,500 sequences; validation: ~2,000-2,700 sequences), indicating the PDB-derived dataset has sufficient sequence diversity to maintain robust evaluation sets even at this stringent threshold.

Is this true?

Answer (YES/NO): NO